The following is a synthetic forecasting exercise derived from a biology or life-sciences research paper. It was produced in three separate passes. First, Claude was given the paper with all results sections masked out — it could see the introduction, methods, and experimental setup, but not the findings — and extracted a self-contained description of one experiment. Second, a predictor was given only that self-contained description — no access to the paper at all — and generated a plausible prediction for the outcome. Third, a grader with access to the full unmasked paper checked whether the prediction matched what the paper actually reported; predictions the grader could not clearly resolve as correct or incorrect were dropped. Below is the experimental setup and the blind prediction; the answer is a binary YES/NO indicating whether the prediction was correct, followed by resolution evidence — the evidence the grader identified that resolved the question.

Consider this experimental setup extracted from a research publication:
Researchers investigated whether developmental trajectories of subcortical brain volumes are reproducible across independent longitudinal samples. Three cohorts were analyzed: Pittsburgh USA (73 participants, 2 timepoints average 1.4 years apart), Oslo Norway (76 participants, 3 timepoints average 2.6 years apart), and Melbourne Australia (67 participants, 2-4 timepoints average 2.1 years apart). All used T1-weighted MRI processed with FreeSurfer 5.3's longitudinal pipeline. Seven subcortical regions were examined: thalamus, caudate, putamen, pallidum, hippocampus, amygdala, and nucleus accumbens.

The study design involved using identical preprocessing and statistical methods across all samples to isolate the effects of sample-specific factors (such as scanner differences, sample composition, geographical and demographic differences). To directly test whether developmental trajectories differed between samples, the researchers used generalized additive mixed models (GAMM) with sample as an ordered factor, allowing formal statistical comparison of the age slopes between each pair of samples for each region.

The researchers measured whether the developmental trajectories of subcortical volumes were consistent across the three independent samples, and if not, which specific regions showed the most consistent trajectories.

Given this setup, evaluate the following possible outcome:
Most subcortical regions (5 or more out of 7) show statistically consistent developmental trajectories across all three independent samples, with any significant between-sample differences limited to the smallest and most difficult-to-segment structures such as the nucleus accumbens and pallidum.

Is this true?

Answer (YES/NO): NO